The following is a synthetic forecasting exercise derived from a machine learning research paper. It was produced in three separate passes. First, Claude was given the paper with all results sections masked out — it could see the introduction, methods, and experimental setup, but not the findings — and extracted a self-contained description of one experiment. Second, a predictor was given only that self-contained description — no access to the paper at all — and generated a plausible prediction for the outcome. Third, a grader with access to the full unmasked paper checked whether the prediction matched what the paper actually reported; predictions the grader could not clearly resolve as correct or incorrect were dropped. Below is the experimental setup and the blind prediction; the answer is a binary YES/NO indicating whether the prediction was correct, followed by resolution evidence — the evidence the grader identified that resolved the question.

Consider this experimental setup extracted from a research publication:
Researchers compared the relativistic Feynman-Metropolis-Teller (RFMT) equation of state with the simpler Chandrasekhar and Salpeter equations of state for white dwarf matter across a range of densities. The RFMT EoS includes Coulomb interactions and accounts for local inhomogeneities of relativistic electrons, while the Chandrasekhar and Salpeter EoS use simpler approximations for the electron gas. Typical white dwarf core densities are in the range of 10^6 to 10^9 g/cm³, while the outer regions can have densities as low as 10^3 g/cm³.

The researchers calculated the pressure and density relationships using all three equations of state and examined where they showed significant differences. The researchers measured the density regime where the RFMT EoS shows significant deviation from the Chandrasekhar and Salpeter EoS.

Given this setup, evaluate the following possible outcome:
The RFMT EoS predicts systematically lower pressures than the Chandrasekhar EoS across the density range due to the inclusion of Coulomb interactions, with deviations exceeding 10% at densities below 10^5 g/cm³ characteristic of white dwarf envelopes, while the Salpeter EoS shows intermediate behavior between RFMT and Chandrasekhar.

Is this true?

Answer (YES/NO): NO